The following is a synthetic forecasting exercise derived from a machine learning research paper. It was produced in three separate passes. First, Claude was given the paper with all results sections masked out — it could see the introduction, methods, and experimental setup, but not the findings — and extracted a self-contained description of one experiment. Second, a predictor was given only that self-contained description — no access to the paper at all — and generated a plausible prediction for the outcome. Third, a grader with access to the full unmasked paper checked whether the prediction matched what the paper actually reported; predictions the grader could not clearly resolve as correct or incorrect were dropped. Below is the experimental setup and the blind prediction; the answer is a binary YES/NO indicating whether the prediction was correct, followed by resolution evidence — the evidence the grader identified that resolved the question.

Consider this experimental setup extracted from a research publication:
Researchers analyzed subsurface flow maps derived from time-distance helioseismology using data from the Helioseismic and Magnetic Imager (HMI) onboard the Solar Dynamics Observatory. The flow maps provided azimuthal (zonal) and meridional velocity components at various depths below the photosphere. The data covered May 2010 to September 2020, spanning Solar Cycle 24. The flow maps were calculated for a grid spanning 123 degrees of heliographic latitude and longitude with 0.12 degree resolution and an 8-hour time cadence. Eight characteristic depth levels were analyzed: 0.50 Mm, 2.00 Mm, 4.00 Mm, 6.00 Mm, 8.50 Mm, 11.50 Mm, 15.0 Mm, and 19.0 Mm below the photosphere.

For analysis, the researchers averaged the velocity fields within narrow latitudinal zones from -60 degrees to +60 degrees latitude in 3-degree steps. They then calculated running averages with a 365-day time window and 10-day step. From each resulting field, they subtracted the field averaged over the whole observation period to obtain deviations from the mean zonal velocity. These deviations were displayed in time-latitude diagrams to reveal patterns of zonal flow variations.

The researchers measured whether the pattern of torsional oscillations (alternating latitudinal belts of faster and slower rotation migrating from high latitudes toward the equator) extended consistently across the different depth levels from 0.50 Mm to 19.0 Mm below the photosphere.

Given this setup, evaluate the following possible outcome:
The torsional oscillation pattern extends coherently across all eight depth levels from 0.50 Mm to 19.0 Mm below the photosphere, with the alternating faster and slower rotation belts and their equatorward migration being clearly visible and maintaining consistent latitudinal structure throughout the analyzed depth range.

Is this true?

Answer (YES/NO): NO